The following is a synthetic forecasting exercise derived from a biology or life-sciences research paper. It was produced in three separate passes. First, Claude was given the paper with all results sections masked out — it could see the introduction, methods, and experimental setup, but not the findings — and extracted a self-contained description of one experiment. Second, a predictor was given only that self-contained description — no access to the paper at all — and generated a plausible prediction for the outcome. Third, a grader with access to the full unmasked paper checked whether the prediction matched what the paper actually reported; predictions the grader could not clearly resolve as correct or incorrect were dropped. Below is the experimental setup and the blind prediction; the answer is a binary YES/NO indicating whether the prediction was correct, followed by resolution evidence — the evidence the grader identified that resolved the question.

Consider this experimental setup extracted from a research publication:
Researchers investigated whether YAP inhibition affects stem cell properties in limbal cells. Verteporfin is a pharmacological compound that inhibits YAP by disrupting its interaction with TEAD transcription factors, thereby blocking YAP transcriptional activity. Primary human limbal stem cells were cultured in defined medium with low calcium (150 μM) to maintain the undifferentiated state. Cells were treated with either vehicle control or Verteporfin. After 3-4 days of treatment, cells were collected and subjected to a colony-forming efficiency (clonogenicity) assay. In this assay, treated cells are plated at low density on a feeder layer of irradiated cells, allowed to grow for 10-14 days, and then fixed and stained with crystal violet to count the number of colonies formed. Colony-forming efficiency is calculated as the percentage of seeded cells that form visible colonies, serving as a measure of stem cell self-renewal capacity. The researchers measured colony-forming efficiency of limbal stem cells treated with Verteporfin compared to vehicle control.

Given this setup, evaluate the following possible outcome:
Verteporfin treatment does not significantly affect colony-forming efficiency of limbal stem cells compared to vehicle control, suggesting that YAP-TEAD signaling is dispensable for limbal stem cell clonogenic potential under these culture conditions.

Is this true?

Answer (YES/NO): NO